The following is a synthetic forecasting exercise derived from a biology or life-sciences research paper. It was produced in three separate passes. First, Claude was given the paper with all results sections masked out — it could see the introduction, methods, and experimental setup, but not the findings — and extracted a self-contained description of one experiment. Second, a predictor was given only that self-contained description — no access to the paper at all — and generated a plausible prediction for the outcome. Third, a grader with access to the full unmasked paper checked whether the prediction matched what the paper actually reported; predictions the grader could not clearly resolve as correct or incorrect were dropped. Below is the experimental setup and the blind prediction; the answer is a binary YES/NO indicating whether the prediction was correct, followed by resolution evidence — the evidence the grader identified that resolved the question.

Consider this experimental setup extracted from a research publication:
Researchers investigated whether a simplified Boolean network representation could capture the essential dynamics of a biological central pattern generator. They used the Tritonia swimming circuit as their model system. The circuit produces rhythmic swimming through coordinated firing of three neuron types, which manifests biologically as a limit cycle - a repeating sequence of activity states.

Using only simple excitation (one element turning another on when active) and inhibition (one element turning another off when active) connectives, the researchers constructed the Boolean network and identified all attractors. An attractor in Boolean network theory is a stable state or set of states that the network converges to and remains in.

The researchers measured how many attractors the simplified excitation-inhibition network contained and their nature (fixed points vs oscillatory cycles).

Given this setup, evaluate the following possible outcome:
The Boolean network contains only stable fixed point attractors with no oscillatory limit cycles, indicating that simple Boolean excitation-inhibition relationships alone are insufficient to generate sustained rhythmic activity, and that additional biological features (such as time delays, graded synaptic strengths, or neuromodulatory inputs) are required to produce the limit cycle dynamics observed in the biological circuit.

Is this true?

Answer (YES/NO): YES